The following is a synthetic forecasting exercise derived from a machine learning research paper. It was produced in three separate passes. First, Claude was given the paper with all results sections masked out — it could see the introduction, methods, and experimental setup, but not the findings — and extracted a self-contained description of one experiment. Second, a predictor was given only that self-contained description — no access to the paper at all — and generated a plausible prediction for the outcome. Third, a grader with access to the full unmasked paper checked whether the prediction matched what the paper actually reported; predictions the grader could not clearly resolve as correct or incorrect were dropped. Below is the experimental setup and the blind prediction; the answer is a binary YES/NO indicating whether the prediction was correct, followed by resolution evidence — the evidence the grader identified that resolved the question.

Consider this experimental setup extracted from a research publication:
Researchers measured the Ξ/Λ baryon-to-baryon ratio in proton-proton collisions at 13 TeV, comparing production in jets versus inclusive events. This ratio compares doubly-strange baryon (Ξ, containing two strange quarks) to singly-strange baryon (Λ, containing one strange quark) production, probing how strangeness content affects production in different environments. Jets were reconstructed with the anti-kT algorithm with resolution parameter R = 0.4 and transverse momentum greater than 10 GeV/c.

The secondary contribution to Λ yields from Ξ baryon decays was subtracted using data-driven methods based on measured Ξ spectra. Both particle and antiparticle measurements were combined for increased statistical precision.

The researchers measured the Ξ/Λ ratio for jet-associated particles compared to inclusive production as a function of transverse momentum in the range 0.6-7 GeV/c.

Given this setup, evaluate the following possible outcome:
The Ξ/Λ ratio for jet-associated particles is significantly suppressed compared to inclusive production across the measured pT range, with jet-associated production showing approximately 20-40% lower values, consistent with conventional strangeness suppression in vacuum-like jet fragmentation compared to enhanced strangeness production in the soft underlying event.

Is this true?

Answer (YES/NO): NO